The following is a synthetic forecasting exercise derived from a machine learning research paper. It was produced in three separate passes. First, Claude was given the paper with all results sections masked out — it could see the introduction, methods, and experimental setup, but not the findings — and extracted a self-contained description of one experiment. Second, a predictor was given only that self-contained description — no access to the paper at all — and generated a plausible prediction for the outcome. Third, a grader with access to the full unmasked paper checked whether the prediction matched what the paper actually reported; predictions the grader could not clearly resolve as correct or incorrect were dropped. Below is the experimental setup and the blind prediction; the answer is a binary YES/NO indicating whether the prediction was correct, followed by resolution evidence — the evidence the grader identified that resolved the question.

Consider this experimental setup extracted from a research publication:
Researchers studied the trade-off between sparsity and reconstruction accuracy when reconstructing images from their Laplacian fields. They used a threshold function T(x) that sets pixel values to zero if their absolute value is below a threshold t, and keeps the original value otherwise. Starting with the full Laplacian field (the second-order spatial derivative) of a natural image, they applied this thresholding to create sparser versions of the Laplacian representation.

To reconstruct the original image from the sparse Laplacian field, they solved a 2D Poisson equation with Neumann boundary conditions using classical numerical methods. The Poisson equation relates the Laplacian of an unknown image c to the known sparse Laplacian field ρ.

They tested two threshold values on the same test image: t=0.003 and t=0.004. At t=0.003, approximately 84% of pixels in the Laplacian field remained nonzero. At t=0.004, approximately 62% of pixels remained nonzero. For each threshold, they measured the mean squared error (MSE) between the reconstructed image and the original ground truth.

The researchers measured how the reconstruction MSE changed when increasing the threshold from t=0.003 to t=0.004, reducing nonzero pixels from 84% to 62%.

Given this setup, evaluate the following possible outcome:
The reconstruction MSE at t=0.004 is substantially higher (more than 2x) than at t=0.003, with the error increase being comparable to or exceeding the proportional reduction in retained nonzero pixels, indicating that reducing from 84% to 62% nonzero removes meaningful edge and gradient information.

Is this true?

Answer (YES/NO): YES